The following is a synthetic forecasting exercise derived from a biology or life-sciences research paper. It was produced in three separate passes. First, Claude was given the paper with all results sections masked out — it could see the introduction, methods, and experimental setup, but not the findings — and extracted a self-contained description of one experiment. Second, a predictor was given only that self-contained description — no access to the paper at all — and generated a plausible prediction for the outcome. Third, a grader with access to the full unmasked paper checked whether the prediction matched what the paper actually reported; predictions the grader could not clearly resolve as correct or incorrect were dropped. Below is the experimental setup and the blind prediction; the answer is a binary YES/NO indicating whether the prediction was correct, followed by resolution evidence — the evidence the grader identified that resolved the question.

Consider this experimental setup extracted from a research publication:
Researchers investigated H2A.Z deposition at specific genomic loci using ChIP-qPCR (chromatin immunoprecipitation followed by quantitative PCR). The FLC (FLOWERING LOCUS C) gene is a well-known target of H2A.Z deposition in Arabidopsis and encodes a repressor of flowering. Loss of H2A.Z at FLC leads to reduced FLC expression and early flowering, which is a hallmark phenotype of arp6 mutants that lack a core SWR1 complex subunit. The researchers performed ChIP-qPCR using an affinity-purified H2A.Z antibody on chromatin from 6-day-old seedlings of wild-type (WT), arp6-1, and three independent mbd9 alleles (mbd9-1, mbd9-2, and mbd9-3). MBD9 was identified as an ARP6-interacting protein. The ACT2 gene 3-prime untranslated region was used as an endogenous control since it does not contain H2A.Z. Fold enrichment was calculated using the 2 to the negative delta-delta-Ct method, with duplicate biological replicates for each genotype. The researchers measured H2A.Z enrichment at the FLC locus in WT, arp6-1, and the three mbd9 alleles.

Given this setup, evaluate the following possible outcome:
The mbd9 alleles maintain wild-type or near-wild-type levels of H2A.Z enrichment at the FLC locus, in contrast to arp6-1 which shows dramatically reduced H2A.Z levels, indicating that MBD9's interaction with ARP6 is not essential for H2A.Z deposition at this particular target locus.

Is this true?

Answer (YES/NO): NO